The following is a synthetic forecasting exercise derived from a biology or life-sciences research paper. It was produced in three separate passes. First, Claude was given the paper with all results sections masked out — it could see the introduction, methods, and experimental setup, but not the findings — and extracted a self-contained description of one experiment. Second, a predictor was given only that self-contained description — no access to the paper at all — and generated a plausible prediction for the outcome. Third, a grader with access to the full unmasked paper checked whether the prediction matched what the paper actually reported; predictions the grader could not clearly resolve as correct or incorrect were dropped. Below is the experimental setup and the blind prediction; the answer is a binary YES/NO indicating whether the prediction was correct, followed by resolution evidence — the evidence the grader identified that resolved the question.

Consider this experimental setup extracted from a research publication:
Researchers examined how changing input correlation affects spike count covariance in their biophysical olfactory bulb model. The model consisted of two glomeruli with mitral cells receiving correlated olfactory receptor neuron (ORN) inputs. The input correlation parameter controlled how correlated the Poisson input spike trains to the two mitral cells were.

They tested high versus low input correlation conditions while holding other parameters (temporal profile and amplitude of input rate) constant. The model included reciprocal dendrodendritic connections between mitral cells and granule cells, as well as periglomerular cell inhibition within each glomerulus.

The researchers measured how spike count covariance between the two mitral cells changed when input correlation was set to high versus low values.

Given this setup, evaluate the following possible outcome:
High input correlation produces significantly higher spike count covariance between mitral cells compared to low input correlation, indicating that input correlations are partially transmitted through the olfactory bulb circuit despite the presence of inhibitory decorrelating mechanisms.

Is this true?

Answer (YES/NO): YES